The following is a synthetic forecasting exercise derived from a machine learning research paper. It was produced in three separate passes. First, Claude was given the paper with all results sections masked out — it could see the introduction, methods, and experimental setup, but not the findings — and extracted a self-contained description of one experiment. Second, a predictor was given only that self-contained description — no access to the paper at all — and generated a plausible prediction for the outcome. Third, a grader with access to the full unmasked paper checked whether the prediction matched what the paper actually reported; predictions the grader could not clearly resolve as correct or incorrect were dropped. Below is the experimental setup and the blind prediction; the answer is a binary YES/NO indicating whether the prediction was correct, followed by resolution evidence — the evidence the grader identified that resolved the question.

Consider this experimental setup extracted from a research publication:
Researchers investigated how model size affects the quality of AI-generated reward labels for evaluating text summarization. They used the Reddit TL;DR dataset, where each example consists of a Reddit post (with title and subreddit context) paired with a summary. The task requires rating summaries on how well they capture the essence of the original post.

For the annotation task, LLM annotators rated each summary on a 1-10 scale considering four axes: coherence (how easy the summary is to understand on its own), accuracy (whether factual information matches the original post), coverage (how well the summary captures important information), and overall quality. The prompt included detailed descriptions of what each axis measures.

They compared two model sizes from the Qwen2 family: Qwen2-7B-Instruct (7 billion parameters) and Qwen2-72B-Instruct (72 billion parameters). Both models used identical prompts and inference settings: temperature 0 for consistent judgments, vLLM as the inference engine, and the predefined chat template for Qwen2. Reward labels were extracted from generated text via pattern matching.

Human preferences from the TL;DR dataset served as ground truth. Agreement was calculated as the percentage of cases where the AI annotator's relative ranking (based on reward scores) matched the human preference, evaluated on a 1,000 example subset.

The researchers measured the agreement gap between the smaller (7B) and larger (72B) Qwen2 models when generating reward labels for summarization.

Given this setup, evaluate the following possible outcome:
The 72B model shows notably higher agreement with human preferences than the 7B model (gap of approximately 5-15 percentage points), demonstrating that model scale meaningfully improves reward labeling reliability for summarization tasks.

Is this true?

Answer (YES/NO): YES